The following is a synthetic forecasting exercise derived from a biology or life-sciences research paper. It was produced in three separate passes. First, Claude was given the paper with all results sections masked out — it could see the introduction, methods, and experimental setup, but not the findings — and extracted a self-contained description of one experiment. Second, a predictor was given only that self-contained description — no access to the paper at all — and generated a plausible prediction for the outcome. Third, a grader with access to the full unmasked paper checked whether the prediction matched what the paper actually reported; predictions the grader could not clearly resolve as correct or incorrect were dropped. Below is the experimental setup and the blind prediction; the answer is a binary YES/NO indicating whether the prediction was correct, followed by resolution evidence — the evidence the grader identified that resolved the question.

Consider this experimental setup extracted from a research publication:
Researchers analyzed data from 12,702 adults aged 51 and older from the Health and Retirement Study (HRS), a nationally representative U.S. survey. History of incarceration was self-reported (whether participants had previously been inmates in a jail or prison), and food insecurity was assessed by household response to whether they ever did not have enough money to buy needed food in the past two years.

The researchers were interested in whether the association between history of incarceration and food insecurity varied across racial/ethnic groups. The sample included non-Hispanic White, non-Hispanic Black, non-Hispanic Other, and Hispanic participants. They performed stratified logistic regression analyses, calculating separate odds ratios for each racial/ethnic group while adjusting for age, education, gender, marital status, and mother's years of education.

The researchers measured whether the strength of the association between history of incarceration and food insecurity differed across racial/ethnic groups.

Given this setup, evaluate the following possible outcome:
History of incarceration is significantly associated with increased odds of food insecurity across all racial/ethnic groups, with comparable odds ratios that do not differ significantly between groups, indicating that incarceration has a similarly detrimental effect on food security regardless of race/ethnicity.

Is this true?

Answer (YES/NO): NO